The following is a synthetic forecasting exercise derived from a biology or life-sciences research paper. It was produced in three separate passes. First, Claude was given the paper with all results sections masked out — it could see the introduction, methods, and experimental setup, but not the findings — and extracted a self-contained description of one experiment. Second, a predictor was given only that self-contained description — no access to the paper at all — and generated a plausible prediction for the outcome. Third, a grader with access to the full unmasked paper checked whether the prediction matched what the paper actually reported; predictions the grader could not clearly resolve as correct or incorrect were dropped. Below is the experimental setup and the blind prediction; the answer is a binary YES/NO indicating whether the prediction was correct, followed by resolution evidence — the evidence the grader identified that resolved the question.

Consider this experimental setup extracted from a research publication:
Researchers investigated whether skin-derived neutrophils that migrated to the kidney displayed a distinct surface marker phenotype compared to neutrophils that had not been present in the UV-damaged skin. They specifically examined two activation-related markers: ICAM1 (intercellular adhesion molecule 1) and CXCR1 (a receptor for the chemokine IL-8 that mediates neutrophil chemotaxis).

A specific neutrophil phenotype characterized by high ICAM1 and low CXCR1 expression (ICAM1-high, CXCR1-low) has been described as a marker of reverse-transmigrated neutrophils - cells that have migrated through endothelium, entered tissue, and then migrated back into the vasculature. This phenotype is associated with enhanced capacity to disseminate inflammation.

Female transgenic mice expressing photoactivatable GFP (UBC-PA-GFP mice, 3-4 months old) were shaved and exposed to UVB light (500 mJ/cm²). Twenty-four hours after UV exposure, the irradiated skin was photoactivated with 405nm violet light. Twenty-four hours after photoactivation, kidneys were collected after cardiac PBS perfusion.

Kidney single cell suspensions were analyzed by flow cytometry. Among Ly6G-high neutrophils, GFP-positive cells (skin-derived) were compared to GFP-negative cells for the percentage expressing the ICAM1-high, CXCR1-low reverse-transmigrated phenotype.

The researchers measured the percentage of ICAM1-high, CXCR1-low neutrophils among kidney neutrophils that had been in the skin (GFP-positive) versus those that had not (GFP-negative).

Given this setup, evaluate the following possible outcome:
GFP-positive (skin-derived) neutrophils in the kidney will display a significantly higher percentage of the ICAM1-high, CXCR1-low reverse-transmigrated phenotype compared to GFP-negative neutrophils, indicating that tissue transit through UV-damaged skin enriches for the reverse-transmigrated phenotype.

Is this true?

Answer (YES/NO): YES